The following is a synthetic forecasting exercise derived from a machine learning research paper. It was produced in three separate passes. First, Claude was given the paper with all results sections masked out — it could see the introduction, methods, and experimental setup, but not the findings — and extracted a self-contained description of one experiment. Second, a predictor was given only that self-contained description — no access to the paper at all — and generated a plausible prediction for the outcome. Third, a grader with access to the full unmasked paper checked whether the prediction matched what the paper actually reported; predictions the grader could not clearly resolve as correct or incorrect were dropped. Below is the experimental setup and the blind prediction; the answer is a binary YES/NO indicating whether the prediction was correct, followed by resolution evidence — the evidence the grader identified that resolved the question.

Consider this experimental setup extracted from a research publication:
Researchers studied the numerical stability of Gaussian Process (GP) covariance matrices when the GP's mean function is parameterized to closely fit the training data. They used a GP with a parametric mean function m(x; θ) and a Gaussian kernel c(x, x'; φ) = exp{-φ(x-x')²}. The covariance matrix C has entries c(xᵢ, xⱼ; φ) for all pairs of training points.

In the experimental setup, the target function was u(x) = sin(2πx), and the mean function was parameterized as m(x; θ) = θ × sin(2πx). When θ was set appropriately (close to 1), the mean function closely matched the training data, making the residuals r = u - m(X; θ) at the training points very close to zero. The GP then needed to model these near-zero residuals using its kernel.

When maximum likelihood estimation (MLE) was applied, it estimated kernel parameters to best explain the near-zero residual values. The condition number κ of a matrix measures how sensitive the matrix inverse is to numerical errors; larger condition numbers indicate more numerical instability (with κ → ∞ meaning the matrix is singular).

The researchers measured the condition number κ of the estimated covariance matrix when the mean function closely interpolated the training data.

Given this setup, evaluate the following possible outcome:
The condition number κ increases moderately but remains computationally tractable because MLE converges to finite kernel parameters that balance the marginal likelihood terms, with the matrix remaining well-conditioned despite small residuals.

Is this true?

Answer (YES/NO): NO